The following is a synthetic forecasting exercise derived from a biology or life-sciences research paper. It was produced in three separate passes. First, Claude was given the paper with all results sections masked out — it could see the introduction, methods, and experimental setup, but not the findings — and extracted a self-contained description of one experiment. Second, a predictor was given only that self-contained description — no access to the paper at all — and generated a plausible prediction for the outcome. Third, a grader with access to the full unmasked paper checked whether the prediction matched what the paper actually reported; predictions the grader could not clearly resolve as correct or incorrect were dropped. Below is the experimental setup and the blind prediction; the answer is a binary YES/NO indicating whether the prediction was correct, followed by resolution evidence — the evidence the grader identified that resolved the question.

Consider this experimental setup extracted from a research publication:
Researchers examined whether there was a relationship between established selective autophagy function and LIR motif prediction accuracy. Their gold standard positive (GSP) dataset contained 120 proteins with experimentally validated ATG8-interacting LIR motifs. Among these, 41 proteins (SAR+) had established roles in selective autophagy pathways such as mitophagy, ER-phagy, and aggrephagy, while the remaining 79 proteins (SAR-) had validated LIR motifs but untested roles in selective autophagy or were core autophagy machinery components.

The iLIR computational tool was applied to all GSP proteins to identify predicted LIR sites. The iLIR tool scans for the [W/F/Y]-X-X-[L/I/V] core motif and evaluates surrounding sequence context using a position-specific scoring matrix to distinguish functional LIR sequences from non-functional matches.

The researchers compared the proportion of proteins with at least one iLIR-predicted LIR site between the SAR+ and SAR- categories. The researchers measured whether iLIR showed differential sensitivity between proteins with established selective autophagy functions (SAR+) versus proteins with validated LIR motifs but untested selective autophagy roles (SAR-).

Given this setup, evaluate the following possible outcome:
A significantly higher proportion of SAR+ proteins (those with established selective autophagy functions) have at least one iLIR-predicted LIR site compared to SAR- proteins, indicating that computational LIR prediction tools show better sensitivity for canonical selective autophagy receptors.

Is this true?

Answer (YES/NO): NO